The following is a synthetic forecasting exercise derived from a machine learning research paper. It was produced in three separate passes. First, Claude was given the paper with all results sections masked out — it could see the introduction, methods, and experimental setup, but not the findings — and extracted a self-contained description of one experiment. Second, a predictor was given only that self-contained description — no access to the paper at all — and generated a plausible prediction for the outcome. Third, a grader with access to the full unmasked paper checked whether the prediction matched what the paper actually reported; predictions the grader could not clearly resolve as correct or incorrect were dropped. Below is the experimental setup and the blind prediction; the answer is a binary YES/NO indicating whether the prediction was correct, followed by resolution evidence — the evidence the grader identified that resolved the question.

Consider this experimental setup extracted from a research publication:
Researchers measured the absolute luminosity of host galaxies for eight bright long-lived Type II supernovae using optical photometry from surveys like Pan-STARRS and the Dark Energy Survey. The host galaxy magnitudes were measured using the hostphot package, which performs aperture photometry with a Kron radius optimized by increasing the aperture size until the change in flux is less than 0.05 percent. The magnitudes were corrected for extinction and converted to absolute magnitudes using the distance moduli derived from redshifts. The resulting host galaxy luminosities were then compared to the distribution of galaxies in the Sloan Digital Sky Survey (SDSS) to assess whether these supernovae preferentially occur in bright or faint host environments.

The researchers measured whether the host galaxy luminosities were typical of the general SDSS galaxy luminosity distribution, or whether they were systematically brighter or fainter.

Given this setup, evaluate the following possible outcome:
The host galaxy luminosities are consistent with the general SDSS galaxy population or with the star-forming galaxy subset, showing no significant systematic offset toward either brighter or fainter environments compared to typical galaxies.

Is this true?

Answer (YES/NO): NO